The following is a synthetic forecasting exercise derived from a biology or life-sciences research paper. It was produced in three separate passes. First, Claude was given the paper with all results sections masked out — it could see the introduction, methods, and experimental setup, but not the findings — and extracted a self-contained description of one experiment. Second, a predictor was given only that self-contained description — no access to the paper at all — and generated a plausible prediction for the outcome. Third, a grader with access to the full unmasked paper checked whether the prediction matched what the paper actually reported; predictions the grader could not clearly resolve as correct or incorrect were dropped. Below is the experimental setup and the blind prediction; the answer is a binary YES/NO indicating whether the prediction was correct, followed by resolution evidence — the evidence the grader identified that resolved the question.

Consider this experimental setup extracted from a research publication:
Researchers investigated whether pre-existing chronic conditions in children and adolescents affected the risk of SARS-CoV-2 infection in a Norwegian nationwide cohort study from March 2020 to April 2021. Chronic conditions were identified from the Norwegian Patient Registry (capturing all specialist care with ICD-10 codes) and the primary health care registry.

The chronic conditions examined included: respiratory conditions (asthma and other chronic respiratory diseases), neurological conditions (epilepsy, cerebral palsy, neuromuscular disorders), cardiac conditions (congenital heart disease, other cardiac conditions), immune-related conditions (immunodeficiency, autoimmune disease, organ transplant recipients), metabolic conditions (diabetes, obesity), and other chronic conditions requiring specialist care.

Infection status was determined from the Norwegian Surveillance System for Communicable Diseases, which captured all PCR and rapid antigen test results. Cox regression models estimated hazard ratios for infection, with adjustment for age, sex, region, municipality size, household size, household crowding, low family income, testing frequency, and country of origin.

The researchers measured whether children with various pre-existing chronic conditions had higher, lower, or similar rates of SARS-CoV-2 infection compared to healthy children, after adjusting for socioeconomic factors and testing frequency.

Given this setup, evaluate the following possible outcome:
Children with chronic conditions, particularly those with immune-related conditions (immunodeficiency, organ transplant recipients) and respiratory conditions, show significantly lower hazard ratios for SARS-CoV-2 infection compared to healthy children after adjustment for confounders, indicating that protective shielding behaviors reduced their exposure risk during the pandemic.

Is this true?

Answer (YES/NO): NO